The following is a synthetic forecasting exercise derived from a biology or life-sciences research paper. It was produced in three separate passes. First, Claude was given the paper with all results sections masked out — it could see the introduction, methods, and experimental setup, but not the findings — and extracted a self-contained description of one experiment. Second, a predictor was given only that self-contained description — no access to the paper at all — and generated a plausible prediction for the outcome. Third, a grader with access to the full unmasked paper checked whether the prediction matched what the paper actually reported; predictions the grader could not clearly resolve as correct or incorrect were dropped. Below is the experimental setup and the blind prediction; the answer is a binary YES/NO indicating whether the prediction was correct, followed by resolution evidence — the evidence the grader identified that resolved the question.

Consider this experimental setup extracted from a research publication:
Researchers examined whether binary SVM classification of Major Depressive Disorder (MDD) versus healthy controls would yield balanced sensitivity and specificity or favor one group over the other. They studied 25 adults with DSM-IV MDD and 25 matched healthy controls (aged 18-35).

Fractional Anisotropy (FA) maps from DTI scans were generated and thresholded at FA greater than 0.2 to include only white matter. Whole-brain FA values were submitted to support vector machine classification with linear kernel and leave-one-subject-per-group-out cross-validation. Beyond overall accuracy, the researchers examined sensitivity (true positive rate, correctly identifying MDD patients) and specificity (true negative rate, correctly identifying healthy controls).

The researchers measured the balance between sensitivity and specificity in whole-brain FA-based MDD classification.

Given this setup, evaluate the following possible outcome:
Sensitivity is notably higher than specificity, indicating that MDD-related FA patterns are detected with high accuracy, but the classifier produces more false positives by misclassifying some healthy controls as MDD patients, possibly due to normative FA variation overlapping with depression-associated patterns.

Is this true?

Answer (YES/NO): NO